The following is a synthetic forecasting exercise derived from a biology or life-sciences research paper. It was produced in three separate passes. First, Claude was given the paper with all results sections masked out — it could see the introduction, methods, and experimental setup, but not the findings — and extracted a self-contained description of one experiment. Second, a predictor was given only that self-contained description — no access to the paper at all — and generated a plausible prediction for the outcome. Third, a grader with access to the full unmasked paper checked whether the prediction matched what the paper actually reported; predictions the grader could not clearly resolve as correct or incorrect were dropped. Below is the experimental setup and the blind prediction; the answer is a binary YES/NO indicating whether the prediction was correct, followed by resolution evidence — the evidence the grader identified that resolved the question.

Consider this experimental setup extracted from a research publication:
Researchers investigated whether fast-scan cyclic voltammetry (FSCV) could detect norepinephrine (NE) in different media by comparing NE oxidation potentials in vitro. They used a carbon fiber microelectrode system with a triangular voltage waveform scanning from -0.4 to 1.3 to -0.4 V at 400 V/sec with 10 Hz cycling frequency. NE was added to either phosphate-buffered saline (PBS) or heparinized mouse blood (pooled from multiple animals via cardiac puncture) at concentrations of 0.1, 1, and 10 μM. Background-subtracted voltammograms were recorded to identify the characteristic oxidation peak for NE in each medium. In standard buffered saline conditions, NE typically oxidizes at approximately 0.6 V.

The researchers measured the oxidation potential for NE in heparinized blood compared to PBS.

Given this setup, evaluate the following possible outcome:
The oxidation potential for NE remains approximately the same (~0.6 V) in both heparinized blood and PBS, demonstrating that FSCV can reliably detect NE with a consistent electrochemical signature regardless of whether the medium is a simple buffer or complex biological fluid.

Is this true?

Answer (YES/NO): NO